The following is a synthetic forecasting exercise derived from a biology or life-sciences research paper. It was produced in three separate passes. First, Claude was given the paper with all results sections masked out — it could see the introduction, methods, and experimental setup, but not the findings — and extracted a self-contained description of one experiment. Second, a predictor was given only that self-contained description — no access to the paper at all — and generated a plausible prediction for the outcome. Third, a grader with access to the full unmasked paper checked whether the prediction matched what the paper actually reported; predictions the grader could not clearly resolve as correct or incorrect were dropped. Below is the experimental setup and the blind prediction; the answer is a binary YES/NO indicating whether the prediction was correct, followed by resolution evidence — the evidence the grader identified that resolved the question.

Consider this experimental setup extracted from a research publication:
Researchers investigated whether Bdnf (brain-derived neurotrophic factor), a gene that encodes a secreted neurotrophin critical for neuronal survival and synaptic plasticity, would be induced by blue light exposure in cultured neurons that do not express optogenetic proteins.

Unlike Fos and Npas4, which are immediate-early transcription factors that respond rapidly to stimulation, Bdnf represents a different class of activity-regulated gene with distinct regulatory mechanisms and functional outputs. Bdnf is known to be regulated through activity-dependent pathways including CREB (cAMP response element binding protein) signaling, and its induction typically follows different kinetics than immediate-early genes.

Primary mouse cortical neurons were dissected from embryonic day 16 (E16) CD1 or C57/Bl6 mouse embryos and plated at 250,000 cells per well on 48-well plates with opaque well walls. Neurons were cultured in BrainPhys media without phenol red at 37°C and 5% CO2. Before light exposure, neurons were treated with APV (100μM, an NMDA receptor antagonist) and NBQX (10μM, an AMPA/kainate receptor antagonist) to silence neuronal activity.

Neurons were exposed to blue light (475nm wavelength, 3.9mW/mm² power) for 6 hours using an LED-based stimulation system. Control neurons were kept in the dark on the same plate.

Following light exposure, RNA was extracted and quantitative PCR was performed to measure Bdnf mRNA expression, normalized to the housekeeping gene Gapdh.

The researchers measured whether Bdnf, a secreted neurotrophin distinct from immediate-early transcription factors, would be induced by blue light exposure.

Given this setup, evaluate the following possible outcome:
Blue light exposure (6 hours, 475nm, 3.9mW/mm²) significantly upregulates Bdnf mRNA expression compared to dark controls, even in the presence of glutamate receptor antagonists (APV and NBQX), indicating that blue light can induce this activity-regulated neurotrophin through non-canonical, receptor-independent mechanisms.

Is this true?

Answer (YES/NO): YES